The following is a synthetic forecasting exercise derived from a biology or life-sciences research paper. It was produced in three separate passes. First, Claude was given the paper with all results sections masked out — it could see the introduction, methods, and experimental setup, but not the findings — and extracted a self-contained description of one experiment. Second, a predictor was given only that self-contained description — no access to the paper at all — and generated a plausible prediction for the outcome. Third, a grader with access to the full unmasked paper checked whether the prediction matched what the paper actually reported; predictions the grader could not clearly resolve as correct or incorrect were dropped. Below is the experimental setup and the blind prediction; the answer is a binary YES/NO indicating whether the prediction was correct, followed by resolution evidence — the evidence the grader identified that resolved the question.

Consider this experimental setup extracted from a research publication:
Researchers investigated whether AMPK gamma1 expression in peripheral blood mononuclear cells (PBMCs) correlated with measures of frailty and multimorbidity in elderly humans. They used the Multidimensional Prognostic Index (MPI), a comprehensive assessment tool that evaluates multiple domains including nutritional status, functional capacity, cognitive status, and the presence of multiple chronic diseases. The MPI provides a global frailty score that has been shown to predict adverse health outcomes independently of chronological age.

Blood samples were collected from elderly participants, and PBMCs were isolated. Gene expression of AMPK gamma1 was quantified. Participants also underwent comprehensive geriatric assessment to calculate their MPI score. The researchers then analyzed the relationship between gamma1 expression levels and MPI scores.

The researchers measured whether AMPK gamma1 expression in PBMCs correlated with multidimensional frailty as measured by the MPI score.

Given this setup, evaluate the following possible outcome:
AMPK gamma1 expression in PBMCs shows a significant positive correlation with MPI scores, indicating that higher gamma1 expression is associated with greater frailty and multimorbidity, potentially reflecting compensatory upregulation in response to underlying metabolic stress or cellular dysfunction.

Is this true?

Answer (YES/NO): NO